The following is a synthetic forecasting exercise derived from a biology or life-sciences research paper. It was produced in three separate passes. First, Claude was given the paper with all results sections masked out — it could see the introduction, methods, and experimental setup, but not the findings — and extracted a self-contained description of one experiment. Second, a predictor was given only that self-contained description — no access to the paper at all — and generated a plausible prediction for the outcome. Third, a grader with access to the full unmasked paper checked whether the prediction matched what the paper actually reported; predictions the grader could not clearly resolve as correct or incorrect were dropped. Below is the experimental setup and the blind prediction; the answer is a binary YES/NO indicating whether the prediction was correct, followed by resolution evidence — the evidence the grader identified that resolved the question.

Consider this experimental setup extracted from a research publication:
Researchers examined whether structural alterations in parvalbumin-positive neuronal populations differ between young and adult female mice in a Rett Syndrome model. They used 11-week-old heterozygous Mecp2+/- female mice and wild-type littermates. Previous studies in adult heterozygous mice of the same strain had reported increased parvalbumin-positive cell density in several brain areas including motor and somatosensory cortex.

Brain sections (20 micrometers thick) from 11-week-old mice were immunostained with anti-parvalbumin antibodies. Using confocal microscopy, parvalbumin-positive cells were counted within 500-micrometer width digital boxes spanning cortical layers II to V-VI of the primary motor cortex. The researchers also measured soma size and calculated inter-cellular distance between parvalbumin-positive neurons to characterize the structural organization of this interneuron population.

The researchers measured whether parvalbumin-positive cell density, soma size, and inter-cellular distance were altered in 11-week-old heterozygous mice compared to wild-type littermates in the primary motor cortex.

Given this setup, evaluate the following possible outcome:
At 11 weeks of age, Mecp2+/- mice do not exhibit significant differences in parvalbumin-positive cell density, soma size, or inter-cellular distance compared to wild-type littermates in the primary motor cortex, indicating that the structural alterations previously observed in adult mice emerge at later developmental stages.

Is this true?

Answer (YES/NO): YES